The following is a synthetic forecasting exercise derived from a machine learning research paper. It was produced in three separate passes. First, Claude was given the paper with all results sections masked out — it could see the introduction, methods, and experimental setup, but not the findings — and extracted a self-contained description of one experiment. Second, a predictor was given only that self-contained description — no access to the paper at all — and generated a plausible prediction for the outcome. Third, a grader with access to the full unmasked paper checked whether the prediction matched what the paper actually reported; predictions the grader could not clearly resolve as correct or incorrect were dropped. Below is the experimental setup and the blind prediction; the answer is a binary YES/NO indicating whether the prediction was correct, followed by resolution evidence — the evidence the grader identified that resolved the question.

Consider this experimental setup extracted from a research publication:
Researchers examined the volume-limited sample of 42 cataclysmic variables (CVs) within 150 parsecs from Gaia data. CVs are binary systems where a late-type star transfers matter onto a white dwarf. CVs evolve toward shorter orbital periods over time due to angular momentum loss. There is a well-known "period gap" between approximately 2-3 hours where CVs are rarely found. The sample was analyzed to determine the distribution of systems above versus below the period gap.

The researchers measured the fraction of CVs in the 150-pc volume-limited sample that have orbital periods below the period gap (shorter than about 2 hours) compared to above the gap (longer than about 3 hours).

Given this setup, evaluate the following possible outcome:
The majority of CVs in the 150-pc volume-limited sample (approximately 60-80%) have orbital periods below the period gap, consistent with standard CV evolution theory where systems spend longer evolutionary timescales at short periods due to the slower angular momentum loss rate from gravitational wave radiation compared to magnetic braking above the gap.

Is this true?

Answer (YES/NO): NO